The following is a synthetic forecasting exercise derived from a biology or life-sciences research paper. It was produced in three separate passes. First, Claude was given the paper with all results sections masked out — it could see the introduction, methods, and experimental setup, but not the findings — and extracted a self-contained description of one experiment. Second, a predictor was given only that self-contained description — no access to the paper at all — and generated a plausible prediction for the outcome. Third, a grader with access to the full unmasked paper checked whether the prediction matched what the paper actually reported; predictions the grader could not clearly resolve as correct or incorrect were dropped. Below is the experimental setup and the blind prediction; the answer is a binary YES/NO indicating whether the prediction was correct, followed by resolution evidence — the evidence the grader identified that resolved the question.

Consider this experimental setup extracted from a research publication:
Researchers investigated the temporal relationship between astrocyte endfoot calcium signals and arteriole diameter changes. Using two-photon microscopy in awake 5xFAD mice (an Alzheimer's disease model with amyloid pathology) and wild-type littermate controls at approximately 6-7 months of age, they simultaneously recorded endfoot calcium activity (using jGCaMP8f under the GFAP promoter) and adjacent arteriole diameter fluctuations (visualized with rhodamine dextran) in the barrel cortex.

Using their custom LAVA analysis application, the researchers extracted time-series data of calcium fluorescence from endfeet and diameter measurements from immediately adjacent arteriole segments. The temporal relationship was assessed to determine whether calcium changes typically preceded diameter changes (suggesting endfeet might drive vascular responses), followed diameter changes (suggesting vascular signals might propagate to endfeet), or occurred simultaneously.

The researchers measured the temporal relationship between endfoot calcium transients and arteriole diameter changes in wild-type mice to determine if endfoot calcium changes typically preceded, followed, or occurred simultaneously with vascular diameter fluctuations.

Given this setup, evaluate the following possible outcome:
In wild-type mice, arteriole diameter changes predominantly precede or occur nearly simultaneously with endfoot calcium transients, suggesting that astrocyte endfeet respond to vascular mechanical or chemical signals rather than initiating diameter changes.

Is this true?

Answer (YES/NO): YES